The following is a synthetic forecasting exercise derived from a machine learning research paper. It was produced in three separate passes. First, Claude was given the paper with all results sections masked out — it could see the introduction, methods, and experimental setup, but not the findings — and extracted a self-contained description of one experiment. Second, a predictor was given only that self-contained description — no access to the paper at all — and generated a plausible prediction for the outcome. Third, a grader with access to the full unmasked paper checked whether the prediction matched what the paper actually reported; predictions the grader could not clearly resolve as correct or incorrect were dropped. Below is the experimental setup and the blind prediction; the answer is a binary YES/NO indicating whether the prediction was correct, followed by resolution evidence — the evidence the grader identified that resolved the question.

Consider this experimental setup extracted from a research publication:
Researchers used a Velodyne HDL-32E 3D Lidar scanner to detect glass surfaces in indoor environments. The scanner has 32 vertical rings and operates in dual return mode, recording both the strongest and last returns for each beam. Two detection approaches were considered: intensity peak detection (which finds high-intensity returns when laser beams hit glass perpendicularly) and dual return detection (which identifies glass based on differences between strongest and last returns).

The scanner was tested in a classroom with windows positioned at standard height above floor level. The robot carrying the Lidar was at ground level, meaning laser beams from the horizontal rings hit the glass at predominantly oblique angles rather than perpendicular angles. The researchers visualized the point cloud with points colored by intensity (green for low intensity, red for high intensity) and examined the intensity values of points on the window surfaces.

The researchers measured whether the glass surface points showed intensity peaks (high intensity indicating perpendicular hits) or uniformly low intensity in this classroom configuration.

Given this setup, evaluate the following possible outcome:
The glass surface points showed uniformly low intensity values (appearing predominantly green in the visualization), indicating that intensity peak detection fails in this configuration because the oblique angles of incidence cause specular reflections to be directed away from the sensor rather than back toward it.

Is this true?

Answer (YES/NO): YES